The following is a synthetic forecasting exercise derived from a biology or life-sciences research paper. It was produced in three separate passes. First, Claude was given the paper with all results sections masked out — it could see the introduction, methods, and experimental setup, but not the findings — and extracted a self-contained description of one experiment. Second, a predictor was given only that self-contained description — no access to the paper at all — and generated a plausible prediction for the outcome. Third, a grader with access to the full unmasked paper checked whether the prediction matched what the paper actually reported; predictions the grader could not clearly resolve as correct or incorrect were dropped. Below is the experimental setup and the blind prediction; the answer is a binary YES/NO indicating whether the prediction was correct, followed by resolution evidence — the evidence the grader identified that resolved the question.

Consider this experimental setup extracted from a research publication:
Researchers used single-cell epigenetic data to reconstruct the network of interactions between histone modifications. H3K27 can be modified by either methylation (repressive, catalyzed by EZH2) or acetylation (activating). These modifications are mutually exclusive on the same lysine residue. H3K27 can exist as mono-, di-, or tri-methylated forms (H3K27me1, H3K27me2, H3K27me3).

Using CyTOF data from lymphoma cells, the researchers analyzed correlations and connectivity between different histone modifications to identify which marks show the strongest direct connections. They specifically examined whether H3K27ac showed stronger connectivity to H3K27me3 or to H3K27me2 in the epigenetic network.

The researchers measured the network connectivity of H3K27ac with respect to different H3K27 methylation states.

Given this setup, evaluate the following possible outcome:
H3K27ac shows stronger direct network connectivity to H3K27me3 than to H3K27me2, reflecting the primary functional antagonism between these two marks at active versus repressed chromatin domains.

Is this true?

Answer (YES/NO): NO